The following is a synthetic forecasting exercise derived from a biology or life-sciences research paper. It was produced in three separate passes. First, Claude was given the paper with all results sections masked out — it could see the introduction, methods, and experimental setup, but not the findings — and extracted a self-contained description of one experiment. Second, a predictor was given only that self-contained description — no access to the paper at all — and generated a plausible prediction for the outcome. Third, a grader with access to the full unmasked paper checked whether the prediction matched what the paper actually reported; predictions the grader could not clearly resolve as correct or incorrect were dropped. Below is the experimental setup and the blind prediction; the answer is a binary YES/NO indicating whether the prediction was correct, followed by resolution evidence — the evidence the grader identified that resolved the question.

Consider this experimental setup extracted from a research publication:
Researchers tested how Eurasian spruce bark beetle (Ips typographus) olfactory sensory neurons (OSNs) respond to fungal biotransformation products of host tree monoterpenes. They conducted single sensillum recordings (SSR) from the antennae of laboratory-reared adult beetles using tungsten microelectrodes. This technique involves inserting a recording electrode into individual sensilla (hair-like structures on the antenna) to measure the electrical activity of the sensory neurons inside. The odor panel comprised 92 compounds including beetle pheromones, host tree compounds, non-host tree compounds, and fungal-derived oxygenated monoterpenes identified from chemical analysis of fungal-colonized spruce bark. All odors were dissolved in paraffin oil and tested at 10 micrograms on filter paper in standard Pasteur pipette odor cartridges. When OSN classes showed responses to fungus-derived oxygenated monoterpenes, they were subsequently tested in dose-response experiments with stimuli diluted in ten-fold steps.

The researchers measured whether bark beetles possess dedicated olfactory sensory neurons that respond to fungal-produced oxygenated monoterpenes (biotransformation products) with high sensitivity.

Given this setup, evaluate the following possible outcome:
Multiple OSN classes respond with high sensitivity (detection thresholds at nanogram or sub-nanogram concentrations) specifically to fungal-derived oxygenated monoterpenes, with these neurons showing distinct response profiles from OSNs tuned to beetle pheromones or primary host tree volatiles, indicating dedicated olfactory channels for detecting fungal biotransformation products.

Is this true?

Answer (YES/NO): YES